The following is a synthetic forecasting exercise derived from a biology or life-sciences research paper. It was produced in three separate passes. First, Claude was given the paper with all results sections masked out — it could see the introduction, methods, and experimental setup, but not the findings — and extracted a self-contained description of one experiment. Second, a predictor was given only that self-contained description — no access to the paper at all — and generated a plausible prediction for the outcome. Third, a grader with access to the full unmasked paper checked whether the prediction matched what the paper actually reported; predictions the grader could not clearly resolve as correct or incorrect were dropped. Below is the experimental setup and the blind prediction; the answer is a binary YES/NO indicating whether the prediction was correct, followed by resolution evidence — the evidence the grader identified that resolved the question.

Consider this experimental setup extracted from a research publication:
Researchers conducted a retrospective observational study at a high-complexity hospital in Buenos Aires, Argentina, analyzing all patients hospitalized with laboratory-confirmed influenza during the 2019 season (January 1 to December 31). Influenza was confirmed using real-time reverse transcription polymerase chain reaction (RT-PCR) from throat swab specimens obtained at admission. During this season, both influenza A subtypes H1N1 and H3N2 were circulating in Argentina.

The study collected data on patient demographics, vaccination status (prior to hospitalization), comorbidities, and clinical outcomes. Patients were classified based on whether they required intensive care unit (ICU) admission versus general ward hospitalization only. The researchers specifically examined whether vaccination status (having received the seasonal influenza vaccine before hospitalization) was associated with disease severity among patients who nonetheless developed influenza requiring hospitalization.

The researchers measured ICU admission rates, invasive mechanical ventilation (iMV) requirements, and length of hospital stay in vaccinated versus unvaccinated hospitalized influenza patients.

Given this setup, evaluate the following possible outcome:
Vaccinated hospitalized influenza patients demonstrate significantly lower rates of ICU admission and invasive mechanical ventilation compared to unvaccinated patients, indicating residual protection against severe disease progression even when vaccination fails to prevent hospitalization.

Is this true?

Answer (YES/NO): NO